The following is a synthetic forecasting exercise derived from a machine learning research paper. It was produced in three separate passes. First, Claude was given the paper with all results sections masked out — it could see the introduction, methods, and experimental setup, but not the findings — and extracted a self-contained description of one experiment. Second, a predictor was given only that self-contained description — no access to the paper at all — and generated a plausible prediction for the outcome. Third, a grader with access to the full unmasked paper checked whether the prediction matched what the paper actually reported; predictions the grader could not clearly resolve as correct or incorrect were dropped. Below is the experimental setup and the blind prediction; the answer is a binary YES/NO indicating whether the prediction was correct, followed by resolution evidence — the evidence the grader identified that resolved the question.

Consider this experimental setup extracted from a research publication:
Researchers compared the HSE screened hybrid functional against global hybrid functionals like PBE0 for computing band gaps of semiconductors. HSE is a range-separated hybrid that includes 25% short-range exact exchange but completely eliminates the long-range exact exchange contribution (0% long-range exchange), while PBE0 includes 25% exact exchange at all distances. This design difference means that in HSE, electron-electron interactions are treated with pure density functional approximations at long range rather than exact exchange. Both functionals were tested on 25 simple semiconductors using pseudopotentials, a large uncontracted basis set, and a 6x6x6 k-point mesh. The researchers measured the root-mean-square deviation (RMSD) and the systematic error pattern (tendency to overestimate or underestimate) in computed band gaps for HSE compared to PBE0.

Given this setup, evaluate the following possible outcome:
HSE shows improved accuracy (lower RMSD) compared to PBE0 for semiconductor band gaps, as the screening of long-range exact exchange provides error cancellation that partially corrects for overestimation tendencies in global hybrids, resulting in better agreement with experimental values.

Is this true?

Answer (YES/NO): NO